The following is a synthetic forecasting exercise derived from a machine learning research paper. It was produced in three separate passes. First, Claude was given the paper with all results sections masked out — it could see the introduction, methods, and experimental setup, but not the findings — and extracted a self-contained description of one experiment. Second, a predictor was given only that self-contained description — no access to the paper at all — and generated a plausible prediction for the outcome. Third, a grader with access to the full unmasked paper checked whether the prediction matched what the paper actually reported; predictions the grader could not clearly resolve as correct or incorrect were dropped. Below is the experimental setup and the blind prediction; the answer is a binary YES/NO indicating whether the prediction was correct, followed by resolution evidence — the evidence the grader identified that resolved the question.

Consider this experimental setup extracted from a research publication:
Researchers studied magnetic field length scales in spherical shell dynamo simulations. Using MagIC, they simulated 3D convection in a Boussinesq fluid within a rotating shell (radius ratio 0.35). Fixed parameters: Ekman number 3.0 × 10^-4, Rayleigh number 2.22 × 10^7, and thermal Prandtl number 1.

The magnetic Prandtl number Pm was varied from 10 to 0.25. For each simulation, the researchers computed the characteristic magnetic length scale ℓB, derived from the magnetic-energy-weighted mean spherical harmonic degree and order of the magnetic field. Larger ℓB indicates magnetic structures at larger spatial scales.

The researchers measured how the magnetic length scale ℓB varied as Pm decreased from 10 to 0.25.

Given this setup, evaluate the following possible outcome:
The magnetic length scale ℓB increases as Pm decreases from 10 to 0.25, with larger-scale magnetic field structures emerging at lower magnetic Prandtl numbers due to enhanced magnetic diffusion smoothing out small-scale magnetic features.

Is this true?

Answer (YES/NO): YES